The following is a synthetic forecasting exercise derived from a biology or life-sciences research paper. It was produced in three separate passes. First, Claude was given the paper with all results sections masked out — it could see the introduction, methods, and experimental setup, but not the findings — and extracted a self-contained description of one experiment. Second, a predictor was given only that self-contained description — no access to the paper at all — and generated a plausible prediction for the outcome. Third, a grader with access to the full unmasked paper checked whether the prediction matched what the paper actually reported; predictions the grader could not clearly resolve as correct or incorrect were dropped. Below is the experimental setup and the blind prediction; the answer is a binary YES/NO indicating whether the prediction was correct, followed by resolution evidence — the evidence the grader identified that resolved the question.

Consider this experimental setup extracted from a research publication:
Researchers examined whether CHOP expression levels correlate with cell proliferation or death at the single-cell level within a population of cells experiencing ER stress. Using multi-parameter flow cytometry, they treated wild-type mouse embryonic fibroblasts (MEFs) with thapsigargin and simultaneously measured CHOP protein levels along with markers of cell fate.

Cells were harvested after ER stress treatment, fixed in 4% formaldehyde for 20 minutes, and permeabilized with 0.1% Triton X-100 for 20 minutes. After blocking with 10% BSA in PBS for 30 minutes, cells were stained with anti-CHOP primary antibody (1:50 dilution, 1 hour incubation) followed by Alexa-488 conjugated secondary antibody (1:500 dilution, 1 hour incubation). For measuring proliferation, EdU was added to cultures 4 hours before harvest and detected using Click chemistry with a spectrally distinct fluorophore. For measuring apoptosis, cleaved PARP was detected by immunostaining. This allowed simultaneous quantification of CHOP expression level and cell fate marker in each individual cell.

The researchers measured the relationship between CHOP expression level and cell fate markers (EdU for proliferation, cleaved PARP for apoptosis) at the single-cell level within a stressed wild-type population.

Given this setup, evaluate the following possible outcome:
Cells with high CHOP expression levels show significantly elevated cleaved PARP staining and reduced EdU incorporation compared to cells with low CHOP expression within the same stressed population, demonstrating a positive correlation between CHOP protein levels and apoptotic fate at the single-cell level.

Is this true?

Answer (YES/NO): NO